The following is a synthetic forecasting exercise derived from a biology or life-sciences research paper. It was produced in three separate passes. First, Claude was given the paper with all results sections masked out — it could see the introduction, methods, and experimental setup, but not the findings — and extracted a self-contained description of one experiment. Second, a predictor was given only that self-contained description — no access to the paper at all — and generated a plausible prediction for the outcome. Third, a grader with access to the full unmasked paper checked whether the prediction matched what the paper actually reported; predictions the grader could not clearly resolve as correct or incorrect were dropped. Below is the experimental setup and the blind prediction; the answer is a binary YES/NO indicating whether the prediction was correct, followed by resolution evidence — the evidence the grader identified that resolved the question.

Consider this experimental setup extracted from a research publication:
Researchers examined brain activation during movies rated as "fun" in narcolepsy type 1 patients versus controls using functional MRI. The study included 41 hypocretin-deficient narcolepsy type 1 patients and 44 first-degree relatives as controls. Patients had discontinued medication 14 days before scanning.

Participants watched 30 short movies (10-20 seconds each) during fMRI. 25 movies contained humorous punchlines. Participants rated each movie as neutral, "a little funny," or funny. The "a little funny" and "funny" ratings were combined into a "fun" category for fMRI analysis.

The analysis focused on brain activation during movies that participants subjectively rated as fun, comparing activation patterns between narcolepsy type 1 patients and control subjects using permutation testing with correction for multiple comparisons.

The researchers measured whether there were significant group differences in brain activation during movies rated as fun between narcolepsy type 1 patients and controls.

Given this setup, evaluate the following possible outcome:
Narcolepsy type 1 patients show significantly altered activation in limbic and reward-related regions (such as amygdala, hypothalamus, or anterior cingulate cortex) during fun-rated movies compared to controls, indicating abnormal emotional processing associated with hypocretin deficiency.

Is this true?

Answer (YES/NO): NO